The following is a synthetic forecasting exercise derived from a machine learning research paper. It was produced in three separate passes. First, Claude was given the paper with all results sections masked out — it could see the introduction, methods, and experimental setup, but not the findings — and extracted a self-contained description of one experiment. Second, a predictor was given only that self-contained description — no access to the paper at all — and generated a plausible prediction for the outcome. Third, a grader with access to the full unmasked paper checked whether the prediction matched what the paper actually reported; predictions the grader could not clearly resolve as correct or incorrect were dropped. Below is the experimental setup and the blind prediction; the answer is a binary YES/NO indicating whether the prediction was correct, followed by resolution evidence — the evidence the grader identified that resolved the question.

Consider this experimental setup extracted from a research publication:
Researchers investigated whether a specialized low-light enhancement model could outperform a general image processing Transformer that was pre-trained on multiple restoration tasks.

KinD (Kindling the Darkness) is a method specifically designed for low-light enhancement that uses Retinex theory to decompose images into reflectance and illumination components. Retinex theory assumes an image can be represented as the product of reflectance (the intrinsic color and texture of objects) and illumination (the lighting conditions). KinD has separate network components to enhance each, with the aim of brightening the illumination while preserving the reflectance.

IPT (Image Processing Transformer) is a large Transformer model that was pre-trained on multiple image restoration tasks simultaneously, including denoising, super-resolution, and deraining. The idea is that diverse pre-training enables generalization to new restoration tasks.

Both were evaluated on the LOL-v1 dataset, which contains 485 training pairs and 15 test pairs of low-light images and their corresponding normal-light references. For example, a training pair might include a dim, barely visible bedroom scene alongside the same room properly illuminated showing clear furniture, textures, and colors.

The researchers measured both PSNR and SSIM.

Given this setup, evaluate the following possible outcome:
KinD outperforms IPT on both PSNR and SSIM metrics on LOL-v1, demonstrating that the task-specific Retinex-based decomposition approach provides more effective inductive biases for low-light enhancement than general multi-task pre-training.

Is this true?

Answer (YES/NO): YES